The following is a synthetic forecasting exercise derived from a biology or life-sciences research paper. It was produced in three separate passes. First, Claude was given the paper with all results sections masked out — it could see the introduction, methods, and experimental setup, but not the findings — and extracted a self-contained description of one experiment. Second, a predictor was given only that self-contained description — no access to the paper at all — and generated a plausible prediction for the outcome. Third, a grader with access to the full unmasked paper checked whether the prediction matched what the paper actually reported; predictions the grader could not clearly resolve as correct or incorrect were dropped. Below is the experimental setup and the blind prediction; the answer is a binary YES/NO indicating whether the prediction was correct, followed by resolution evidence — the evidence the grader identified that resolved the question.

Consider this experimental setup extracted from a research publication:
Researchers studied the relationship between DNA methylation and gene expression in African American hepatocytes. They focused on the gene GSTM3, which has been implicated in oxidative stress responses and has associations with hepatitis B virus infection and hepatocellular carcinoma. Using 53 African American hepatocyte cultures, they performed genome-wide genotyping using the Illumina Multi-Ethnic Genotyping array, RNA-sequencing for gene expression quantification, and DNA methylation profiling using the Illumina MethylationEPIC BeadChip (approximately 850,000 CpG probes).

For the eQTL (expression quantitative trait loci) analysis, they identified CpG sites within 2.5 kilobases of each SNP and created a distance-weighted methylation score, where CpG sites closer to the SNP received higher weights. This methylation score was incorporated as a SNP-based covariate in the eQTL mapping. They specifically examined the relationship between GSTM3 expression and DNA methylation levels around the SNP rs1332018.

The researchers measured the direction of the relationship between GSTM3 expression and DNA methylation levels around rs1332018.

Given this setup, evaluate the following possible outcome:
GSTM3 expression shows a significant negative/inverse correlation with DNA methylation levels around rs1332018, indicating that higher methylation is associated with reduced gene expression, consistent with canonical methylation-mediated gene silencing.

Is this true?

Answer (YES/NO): YES